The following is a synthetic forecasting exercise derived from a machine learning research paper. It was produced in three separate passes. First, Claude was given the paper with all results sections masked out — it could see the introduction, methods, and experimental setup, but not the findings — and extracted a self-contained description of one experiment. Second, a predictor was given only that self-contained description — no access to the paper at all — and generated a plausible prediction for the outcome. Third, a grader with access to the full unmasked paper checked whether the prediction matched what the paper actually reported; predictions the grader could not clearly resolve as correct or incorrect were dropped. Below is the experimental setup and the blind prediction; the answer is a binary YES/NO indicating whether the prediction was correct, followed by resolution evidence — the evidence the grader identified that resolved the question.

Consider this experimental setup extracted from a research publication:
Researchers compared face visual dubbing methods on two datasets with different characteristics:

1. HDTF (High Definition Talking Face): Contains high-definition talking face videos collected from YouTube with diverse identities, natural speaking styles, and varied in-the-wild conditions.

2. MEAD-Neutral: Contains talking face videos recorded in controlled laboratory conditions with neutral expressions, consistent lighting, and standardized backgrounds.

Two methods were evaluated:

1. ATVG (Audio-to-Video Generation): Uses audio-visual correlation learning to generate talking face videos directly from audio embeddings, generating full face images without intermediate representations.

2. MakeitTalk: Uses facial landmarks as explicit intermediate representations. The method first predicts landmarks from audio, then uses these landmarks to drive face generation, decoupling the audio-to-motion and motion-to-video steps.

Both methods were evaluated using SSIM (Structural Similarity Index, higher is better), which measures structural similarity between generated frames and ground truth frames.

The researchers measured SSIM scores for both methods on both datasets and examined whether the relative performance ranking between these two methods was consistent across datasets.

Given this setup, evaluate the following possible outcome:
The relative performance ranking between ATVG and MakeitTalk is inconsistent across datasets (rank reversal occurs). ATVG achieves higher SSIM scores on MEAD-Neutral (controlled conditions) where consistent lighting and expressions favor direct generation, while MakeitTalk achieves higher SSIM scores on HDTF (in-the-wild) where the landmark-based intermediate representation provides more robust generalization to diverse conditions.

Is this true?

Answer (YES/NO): NO